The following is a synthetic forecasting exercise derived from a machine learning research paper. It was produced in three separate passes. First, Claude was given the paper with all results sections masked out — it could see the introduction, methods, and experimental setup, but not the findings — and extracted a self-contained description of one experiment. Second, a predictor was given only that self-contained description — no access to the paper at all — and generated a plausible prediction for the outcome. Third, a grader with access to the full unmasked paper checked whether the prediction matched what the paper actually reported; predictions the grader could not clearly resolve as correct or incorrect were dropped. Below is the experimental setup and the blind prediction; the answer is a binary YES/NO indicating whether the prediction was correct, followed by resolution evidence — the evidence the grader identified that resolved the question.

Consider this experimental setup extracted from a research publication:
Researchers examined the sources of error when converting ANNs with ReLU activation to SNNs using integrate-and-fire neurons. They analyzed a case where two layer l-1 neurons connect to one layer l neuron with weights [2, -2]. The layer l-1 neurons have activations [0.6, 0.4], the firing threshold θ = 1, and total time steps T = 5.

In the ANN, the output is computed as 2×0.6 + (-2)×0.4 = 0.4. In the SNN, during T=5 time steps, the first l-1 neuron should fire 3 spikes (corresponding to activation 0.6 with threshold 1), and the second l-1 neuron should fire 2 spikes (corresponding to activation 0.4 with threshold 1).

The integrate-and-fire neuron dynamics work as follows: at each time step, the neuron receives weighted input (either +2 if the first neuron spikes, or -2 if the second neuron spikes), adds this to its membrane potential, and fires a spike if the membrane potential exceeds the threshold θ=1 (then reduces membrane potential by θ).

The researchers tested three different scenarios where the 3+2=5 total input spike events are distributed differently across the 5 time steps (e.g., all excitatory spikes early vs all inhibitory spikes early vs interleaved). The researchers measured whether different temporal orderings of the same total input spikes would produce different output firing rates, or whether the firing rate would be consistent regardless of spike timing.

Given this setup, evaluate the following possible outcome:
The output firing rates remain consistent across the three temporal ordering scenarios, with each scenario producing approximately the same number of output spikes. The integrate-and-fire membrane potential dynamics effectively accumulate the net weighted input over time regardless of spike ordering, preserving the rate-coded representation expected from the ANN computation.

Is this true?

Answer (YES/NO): NO